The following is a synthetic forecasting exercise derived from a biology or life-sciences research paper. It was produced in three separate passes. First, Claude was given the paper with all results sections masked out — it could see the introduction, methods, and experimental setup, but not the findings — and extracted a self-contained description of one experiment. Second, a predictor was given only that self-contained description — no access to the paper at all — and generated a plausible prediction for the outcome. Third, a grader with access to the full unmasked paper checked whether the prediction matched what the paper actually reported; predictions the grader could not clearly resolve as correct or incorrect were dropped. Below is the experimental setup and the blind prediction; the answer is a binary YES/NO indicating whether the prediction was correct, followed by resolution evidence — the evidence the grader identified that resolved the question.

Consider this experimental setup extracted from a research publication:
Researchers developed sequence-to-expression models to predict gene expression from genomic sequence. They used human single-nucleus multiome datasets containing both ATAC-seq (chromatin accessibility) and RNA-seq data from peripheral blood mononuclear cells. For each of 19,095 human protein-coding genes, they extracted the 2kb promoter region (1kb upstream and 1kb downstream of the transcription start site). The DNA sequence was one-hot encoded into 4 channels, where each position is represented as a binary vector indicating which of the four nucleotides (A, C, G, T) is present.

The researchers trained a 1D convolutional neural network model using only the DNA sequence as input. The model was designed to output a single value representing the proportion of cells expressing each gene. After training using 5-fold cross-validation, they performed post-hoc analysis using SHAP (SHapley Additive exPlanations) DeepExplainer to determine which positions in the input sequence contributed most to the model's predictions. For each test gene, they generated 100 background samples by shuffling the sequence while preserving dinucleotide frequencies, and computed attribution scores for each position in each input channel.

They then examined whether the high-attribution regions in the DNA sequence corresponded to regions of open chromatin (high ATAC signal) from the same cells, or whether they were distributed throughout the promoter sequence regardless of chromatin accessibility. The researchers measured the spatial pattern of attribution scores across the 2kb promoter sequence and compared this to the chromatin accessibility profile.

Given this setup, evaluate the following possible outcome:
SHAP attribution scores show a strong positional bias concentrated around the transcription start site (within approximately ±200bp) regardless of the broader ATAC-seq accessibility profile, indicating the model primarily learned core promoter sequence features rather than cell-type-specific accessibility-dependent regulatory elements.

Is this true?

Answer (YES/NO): NO